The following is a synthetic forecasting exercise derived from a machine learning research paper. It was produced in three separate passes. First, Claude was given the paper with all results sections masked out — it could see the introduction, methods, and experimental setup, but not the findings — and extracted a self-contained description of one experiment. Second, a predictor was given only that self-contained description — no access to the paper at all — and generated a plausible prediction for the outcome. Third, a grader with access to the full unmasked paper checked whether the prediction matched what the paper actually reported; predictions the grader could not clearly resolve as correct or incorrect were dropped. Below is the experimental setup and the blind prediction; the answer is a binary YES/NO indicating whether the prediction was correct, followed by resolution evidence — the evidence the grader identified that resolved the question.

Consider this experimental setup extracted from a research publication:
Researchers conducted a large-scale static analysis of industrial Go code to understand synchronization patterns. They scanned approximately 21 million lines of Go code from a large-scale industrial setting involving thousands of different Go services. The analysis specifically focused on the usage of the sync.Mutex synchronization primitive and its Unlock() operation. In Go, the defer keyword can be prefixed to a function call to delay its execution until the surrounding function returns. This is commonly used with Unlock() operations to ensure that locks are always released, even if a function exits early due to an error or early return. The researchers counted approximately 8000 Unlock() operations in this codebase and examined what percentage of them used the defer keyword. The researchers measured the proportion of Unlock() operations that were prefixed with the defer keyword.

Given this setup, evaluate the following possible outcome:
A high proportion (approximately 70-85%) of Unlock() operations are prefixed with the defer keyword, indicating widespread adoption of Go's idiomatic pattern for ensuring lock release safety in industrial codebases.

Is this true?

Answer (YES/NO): YES